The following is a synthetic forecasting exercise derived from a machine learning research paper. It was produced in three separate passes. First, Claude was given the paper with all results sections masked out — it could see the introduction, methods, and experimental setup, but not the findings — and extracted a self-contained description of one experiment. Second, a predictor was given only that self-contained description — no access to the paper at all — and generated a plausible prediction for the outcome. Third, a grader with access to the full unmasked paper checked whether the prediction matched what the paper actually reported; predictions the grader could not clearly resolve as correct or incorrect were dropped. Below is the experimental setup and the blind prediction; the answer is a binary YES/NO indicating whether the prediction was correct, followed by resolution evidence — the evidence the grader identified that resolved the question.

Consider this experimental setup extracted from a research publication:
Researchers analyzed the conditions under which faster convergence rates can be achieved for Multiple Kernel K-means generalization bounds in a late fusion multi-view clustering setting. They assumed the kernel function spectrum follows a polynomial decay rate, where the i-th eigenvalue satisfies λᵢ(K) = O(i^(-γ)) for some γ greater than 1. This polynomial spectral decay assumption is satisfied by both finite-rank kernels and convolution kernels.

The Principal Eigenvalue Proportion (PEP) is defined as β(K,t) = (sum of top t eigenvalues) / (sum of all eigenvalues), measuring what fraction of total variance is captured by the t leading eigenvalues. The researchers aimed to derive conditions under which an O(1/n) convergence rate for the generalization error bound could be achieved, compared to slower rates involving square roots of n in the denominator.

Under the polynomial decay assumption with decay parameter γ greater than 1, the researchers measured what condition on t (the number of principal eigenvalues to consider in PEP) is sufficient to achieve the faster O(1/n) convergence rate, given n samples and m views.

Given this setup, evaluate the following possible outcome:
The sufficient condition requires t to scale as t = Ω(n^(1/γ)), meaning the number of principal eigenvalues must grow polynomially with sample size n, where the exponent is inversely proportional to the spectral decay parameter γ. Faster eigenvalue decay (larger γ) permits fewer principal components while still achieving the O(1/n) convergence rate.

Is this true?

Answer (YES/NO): NO